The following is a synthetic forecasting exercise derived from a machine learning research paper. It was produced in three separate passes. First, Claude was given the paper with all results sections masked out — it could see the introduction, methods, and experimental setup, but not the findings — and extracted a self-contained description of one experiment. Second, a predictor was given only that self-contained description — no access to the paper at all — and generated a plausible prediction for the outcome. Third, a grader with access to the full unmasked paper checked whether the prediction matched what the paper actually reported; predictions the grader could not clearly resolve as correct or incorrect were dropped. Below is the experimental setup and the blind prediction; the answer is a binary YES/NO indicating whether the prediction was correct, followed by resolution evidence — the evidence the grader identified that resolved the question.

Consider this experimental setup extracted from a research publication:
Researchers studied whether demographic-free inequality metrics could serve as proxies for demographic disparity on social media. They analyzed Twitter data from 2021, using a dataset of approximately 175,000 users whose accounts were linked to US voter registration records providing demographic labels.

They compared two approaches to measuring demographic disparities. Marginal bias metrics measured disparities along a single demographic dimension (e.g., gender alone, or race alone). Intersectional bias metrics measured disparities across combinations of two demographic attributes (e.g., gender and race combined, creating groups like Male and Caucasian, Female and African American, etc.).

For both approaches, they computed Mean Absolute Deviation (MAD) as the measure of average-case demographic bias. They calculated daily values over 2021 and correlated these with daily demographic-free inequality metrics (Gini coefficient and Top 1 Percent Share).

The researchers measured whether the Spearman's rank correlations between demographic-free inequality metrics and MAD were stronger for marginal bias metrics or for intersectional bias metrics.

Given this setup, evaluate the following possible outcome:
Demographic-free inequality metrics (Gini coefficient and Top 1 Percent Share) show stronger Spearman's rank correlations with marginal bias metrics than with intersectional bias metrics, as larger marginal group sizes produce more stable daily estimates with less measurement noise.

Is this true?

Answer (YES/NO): NO